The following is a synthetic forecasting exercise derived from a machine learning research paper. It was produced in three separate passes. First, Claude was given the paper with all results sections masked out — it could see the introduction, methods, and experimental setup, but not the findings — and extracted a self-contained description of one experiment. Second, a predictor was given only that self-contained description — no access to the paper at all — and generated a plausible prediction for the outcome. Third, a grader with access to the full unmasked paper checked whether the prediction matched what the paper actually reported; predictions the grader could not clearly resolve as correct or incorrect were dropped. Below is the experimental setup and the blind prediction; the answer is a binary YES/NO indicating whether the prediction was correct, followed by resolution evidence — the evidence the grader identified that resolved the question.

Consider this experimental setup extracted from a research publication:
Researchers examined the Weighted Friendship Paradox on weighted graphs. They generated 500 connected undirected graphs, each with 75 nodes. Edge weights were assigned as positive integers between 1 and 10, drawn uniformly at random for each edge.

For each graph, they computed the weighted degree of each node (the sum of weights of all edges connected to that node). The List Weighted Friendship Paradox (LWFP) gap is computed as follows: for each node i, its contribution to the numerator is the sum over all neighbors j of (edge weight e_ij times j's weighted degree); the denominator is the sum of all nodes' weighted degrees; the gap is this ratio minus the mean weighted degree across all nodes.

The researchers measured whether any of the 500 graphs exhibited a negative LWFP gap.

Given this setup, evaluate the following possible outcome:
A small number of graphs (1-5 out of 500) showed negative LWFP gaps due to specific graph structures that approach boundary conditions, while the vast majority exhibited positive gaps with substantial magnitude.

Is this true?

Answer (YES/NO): NO